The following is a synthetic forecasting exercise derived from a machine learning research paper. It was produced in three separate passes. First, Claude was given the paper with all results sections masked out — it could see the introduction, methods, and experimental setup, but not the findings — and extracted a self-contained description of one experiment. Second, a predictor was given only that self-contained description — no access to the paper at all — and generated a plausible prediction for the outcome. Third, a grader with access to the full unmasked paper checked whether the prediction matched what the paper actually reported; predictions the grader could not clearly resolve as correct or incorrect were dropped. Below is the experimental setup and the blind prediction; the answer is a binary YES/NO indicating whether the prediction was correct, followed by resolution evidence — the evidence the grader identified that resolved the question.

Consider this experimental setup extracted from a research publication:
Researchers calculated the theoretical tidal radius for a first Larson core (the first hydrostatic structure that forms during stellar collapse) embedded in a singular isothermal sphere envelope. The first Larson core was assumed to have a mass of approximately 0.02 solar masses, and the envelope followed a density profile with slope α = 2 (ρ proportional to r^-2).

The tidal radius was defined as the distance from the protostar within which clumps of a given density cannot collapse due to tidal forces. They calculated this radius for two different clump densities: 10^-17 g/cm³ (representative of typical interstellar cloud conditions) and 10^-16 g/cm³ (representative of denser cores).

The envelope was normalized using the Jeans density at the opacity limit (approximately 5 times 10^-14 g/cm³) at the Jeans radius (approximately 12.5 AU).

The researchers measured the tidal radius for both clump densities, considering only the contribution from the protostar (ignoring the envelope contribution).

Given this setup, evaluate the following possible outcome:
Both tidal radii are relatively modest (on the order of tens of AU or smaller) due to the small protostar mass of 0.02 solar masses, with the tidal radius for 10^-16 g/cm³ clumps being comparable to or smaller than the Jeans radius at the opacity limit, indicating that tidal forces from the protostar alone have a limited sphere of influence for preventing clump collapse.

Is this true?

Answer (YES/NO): NO